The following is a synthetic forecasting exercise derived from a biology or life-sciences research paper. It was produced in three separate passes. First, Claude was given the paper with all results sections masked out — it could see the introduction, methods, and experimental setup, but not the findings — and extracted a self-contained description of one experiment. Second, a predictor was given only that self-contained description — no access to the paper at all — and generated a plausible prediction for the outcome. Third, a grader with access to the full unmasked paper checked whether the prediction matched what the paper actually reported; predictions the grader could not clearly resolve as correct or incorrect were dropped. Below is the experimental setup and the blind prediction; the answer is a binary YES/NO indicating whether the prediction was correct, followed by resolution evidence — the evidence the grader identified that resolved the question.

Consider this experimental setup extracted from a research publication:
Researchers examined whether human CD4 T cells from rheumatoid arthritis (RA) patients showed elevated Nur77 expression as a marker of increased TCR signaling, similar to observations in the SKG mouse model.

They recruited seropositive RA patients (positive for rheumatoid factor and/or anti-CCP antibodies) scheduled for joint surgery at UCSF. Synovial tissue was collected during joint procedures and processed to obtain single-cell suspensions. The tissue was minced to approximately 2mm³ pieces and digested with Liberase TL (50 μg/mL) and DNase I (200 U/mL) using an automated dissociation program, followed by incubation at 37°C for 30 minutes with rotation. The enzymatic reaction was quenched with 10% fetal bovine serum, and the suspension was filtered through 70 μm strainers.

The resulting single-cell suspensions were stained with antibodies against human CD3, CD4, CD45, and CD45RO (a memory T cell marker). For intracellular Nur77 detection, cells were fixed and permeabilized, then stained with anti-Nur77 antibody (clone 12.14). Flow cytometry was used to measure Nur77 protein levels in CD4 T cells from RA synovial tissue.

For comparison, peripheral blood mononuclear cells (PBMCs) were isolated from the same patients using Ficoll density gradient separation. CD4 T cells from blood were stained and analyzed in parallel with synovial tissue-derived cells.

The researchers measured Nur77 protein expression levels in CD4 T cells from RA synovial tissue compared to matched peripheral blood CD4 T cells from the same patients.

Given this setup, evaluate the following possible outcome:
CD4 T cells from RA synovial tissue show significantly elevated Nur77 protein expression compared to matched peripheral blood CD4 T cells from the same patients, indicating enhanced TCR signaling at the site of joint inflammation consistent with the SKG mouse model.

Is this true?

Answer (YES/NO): YES